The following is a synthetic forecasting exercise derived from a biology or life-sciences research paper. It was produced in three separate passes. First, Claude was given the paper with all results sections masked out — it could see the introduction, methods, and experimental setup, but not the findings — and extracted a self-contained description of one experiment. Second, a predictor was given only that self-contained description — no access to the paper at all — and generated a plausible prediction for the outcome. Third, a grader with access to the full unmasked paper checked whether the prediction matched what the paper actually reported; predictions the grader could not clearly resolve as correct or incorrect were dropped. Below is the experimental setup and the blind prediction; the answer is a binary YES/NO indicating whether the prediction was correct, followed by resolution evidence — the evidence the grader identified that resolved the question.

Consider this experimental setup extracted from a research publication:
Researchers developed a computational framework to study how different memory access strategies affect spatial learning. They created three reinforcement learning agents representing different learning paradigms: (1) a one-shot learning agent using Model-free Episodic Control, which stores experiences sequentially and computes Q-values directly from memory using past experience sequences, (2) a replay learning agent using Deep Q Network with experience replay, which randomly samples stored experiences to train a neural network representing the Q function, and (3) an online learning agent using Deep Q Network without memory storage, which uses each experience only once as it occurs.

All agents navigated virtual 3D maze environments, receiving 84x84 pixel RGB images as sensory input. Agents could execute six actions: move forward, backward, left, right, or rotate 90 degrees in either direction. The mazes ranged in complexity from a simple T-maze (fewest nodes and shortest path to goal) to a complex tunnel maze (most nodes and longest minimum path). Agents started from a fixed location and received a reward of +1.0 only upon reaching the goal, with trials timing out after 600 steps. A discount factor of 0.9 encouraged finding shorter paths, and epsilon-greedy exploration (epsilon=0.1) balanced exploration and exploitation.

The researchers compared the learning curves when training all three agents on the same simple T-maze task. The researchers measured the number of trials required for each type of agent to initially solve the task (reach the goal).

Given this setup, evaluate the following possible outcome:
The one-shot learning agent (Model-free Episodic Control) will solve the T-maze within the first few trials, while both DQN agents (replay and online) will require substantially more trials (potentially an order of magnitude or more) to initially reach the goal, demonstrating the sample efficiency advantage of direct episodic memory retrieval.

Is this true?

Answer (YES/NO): NO